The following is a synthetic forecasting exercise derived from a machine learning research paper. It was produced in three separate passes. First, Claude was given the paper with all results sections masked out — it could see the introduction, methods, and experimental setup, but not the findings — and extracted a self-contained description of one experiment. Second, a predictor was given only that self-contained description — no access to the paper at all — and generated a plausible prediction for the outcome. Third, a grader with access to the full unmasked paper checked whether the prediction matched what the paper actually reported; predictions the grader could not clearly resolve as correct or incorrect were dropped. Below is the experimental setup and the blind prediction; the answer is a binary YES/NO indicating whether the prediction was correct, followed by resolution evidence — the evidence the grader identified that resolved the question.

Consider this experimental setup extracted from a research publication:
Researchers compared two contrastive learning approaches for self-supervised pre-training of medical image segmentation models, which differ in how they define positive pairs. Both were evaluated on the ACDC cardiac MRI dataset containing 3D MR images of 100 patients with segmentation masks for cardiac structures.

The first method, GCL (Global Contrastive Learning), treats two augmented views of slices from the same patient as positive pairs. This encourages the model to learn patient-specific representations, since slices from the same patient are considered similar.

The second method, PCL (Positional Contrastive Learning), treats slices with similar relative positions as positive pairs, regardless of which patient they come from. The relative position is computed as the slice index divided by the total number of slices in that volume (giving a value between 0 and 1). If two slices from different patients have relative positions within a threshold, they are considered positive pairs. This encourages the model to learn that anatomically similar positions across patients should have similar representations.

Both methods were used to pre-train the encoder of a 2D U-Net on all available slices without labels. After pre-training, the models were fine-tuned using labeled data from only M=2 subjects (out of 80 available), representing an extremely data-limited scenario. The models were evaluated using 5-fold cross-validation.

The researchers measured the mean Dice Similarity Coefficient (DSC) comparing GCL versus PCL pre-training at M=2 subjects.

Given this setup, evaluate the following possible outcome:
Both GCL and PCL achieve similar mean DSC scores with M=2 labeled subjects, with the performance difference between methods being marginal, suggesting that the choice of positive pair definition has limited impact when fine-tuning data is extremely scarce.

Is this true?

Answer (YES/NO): NO